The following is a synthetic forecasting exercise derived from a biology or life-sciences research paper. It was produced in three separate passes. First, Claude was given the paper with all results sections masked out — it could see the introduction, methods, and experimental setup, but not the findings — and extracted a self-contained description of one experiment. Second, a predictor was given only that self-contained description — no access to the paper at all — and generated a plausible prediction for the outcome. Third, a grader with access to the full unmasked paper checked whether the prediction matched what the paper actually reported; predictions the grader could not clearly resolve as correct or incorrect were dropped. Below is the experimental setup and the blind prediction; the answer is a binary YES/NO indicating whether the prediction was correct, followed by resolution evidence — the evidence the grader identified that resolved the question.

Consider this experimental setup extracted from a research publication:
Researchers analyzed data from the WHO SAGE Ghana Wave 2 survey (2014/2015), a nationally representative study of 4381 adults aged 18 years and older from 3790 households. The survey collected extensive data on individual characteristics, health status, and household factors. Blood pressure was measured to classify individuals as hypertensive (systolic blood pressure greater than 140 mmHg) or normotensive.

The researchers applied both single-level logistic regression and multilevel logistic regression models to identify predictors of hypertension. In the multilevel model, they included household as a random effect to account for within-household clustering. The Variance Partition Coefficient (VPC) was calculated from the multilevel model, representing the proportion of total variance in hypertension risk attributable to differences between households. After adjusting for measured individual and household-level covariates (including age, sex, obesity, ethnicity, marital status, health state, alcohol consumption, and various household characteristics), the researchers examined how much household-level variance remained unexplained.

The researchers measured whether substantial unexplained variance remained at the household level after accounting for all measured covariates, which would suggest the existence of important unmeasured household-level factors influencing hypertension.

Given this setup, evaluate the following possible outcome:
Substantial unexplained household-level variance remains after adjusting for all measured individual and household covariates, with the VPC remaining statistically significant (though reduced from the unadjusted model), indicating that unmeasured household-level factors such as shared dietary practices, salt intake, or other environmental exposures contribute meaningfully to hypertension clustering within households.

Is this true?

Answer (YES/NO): YES